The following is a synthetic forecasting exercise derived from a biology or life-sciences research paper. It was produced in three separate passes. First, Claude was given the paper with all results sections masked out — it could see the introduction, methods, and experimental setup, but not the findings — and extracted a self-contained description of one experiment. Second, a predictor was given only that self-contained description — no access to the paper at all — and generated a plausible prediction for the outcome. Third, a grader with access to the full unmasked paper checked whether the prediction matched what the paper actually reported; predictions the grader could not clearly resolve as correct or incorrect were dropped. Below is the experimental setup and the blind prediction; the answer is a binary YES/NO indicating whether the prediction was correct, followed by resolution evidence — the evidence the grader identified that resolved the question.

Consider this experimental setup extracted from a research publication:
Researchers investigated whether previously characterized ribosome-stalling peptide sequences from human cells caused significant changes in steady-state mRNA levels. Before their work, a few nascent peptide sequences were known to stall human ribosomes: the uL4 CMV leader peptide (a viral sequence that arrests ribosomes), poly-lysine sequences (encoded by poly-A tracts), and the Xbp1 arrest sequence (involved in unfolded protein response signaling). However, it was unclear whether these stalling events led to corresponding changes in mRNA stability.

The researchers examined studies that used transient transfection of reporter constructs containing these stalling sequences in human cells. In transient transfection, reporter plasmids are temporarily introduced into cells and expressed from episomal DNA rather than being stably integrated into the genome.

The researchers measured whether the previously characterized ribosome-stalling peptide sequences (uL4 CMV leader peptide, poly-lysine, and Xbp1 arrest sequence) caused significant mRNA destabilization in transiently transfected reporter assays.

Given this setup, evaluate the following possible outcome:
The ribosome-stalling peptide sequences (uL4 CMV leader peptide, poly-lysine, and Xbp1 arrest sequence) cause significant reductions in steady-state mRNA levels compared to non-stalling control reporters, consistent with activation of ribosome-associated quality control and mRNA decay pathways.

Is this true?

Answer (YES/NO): NO